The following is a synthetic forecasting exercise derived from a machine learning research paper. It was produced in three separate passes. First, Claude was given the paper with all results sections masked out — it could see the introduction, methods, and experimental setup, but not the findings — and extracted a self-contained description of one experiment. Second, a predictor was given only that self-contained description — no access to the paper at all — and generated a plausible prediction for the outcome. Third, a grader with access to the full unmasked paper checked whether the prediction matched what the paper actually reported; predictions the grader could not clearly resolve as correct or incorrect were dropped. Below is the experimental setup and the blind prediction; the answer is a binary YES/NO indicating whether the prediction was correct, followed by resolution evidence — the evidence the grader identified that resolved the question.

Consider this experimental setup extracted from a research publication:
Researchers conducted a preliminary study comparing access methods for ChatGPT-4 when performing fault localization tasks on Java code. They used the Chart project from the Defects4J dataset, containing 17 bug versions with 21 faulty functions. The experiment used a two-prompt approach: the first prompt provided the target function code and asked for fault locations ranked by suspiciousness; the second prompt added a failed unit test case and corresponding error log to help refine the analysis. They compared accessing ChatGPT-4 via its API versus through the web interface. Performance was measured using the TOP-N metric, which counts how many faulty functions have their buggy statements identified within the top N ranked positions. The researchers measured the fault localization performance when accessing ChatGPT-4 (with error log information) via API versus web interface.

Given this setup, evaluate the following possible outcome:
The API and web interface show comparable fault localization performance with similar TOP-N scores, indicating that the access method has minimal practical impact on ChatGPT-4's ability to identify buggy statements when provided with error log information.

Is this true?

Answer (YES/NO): NO